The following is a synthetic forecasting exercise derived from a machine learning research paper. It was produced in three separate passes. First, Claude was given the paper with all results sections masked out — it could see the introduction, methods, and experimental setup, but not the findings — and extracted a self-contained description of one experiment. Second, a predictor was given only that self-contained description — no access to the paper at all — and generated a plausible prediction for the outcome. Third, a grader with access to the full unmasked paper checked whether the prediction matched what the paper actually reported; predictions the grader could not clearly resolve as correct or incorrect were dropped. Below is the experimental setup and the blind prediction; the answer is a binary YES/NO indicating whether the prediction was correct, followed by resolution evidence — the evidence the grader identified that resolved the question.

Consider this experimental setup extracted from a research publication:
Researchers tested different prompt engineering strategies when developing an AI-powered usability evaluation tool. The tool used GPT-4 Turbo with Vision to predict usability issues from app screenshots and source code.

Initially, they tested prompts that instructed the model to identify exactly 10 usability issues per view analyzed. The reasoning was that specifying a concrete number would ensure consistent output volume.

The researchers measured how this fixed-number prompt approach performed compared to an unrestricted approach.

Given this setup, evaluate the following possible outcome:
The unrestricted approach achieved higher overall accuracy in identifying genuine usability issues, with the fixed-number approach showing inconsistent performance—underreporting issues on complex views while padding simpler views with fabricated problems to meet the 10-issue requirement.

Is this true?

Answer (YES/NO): NO